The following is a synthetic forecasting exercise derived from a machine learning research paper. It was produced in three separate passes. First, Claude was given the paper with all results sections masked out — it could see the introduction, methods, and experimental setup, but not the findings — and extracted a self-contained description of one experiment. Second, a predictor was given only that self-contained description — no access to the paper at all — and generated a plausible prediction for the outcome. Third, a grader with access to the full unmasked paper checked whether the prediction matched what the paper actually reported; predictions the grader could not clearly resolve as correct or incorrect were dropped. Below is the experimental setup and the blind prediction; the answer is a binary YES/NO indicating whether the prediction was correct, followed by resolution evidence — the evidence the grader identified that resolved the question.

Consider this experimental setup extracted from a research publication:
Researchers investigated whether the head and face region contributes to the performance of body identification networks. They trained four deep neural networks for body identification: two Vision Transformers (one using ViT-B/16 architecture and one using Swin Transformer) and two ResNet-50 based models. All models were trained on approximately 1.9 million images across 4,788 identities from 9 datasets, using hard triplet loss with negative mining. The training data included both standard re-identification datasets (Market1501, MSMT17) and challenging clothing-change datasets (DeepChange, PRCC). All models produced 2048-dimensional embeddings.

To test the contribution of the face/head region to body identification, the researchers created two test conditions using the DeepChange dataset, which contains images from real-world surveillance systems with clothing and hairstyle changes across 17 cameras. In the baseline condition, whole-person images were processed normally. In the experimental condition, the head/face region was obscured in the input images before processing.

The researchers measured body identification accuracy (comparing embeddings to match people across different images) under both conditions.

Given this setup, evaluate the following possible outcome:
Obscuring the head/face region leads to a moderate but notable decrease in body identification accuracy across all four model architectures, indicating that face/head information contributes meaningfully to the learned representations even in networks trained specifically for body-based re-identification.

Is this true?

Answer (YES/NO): YES